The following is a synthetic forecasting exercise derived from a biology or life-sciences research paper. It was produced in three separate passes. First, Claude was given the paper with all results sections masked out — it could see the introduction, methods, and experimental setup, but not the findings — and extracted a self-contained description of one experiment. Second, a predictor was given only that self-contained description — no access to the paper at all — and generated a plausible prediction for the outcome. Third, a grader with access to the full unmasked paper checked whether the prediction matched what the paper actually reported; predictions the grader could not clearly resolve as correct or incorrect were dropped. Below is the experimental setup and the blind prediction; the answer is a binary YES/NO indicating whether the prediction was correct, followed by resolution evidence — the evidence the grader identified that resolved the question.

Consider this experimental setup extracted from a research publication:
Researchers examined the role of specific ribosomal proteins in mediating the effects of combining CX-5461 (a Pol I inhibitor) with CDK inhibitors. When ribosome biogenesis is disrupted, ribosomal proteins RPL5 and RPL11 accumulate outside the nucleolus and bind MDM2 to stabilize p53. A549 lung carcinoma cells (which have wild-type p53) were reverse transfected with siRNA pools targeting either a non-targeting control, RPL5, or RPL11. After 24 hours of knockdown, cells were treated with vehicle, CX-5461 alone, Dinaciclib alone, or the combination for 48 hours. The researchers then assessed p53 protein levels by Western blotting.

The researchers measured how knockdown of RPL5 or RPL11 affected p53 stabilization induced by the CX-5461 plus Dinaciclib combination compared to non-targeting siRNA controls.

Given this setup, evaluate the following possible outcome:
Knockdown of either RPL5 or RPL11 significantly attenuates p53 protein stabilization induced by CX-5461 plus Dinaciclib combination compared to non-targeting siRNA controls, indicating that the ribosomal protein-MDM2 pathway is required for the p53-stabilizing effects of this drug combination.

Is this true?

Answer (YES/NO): YES